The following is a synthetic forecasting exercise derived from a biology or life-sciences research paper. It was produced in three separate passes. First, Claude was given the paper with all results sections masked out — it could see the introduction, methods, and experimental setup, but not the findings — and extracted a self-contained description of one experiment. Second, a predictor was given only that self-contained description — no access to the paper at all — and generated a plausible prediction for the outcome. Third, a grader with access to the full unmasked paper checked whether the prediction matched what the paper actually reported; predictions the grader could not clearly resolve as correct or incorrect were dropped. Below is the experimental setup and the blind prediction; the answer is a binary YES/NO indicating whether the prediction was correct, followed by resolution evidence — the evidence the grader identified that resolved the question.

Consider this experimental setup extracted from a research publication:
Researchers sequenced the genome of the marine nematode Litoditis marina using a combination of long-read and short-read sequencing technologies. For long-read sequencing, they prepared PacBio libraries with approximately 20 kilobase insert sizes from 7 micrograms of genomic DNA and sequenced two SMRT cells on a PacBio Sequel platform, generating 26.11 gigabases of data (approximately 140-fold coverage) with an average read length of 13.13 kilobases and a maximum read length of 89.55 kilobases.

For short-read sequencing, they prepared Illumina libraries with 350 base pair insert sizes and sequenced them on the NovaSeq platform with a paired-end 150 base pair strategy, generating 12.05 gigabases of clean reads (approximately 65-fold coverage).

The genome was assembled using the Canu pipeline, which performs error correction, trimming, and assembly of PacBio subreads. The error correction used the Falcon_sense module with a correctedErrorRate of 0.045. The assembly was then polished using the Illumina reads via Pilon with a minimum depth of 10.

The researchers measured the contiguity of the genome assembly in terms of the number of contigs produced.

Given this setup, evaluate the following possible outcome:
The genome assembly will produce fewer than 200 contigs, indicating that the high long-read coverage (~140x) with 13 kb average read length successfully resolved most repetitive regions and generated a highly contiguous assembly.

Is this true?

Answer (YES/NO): YES